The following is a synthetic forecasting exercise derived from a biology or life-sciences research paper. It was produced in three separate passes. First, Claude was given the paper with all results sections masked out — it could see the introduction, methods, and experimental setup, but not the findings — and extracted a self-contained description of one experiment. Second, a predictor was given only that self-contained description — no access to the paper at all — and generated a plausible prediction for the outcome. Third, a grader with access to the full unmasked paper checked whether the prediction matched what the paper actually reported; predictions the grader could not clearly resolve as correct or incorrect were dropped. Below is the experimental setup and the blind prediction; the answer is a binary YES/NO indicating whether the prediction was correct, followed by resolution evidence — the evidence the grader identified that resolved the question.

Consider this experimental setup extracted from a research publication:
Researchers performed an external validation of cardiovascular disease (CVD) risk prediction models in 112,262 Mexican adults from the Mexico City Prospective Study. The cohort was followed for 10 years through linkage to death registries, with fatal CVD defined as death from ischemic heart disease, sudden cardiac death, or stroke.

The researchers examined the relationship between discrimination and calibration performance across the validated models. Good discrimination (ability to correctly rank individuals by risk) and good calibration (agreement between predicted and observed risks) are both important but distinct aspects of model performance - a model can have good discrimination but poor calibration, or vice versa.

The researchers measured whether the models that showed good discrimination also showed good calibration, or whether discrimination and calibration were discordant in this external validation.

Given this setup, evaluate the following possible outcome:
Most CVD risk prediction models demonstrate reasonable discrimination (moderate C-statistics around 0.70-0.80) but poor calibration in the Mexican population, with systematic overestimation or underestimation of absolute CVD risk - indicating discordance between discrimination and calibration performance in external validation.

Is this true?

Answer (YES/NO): NO